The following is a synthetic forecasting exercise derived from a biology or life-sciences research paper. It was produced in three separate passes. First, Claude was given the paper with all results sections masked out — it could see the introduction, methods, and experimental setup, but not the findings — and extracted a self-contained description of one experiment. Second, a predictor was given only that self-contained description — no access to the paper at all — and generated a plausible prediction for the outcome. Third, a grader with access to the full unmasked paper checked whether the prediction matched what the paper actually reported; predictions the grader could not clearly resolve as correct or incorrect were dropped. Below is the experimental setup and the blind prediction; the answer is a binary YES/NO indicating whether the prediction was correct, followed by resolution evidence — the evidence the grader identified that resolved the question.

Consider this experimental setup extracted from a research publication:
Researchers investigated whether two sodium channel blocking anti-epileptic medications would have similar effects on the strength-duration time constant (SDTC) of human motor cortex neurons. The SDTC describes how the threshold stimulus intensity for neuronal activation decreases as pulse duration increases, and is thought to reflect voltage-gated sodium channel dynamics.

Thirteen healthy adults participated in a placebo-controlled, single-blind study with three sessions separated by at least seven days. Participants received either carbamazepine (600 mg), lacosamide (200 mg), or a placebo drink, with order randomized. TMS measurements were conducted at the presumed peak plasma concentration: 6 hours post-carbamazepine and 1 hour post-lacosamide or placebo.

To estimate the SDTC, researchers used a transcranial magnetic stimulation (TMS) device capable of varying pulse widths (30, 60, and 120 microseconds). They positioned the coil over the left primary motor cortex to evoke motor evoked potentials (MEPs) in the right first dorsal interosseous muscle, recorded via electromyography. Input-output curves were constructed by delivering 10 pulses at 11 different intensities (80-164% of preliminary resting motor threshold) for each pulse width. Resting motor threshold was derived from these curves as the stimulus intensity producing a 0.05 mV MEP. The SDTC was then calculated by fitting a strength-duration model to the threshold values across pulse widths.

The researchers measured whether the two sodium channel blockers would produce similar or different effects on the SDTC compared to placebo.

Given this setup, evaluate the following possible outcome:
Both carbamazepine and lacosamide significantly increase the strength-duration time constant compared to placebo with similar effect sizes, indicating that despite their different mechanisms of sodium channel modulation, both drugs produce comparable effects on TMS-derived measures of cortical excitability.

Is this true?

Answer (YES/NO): NO